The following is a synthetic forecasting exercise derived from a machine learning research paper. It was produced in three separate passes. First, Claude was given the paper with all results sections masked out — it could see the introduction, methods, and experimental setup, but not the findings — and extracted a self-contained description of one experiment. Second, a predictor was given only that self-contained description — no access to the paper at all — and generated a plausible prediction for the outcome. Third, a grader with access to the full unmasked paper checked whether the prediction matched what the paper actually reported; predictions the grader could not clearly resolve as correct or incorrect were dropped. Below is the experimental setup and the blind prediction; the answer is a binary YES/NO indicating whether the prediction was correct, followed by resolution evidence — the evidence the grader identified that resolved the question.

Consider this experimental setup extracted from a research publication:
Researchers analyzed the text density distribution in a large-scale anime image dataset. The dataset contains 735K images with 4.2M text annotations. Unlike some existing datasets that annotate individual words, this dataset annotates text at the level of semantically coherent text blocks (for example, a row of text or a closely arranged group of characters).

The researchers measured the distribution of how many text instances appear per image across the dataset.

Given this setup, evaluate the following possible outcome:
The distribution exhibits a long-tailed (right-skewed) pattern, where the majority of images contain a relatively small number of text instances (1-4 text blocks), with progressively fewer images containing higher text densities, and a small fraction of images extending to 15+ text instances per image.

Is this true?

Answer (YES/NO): NO